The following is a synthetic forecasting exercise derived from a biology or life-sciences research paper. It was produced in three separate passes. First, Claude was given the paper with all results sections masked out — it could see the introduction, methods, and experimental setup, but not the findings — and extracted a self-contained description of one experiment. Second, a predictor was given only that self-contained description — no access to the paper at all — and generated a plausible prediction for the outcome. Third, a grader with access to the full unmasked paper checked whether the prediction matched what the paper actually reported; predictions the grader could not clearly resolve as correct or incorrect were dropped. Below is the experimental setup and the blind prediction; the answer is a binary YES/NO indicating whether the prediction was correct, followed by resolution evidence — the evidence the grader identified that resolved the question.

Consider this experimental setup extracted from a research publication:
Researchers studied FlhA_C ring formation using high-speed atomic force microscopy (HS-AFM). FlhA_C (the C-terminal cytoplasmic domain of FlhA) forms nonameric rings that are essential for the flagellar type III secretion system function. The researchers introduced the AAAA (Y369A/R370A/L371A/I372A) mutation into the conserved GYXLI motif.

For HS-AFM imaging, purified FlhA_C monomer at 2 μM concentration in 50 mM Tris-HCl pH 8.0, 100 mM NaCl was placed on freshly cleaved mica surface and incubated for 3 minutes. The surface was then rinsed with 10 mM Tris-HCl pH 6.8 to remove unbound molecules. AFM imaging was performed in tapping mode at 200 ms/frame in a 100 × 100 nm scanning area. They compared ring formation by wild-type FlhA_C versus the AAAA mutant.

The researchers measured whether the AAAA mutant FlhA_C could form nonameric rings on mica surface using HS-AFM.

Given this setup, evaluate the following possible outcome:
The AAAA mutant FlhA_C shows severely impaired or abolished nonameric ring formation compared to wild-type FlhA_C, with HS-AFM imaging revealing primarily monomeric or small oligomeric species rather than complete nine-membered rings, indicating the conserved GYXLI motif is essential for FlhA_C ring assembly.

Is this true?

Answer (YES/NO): NO